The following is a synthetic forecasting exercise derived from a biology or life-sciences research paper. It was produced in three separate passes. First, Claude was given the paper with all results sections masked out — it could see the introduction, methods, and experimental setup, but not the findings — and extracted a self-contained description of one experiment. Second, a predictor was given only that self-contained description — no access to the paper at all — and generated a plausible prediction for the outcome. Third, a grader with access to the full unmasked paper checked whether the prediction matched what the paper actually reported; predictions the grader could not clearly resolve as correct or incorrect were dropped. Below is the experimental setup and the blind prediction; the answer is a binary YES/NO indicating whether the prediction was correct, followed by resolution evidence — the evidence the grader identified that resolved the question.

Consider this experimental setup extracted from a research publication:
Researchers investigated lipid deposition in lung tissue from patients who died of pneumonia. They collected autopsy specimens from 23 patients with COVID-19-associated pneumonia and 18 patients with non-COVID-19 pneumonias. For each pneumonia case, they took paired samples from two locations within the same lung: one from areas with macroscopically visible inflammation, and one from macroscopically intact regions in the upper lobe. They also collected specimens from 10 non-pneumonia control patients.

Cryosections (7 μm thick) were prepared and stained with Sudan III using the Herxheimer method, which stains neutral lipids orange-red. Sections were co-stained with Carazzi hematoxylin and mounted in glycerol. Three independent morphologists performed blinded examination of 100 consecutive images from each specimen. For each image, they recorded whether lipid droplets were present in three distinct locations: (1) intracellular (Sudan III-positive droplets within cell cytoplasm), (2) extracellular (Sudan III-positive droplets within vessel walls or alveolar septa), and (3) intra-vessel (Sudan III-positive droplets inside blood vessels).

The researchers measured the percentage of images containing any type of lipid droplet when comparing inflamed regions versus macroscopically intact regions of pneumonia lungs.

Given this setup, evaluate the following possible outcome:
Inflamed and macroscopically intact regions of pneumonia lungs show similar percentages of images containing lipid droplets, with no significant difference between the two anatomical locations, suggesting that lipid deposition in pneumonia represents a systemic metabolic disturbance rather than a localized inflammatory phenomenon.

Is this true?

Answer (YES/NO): NO